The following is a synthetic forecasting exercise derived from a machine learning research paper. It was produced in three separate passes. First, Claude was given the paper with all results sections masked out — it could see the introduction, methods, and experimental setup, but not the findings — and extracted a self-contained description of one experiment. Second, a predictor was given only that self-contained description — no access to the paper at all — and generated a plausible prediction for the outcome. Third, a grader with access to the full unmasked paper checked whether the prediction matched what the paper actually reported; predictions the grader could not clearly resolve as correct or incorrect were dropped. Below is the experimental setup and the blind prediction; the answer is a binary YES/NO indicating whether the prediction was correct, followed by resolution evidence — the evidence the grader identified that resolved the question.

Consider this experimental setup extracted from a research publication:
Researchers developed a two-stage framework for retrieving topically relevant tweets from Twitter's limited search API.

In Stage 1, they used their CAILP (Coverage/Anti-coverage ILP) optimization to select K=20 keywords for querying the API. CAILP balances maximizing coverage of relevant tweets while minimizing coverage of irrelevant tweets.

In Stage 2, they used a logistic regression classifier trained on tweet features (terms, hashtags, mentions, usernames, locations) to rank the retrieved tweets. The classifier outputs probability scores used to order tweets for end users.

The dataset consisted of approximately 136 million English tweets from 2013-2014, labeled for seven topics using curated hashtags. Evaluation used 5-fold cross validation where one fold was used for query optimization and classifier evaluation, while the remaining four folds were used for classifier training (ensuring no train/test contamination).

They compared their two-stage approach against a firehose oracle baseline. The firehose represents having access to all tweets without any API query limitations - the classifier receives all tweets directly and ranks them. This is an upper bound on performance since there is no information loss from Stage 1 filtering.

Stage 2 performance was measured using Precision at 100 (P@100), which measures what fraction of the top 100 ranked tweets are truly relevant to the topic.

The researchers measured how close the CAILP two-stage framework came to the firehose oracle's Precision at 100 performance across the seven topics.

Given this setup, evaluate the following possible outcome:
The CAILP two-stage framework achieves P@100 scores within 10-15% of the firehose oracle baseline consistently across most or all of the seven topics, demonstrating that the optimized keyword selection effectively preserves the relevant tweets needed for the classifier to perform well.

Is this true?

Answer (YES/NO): NO